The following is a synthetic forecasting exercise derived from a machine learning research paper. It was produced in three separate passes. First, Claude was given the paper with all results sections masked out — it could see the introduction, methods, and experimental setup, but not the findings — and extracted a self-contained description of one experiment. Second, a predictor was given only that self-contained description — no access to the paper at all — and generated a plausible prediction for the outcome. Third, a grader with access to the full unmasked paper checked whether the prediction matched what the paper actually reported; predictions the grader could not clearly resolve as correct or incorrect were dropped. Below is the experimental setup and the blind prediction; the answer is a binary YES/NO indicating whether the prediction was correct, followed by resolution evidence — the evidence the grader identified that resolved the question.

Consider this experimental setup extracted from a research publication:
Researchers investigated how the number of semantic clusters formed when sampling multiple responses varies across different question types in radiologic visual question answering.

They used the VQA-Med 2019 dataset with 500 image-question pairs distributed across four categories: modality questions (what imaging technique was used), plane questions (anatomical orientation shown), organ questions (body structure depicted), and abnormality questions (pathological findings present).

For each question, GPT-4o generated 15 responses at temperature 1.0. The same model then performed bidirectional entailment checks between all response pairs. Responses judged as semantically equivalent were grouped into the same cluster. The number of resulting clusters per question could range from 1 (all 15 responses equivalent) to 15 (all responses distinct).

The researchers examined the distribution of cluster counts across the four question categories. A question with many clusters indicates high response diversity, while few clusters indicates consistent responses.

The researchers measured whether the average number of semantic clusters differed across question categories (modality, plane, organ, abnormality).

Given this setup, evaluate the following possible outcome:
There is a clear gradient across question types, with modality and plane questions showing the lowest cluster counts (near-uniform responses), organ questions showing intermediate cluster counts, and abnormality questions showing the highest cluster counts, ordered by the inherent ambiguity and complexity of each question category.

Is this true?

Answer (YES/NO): YES